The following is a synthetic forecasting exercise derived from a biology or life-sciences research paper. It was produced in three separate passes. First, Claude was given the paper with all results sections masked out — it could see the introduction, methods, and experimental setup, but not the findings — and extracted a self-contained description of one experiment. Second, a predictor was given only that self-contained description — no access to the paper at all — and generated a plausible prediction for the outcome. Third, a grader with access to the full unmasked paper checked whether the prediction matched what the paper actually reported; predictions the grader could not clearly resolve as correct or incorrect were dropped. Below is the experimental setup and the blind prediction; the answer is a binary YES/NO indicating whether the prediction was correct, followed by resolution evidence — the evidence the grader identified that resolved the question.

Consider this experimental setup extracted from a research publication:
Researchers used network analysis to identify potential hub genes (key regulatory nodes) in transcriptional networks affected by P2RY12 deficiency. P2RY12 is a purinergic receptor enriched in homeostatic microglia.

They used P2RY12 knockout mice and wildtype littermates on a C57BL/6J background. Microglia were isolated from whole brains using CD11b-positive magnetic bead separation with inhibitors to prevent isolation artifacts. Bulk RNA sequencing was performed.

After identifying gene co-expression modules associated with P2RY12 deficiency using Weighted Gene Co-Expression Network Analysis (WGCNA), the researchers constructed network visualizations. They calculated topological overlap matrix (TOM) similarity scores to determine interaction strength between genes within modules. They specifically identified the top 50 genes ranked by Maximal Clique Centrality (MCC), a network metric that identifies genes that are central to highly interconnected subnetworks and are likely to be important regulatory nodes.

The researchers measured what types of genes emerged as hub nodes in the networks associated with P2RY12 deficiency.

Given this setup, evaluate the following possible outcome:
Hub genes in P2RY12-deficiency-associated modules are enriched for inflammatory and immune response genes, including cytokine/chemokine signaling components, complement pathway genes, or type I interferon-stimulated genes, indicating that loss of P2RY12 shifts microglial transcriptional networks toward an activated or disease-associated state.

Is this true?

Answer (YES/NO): NO